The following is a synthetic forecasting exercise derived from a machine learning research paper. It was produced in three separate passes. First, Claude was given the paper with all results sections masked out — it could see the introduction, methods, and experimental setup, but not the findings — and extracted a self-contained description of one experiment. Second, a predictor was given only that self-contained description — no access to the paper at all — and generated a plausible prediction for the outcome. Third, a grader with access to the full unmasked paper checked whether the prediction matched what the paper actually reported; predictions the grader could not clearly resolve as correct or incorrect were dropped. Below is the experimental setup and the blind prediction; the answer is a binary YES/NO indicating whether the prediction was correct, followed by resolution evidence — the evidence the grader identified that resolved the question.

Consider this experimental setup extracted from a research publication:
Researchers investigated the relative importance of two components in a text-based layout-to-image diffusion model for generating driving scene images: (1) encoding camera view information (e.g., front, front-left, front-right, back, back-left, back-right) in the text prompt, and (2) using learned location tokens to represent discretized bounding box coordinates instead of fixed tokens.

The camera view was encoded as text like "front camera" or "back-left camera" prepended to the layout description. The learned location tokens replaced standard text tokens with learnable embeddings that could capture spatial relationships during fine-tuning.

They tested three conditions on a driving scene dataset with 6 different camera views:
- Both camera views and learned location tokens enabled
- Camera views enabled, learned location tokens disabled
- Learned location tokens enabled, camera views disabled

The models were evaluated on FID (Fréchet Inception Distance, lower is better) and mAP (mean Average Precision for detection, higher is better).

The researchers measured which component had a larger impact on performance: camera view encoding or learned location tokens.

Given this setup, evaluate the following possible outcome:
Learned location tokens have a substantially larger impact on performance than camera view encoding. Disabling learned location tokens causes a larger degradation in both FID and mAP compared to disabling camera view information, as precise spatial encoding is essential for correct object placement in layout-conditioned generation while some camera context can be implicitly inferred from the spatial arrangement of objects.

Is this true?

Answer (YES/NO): YES